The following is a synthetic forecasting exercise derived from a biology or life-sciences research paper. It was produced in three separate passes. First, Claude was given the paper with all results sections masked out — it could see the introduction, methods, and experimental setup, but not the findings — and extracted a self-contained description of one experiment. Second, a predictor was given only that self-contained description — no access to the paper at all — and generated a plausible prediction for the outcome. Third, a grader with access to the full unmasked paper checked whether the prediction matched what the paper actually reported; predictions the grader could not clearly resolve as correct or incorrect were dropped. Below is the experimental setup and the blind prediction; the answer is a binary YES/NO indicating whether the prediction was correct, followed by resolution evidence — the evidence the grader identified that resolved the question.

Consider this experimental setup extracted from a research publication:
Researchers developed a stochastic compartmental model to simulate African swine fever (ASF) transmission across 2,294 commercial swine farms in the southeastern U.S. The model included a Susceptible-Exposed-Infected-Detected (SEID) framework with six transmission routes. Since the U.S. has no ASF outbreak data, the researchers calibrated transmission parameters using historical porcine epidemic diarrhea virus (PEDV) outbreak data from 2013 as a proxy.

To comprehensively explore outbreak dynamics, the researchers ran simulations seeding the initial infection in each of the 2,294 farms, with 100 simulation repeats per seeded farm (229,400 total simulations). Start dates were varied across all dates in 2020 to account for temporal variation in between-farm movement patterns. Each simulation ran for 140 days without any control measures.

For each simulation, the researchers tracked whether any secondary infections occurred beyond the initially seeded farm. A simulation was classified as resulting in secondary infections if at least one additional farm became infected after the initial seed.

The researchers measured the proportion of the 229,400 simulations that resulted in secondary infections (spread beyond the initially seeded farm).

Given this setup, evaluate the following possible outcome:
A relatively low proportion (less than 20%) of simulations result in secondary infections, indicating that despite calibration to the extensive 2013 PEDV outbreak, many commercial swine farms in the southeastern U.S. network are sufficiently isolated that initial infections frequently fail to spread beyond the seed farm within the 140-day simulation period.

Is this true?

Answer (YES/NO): NO